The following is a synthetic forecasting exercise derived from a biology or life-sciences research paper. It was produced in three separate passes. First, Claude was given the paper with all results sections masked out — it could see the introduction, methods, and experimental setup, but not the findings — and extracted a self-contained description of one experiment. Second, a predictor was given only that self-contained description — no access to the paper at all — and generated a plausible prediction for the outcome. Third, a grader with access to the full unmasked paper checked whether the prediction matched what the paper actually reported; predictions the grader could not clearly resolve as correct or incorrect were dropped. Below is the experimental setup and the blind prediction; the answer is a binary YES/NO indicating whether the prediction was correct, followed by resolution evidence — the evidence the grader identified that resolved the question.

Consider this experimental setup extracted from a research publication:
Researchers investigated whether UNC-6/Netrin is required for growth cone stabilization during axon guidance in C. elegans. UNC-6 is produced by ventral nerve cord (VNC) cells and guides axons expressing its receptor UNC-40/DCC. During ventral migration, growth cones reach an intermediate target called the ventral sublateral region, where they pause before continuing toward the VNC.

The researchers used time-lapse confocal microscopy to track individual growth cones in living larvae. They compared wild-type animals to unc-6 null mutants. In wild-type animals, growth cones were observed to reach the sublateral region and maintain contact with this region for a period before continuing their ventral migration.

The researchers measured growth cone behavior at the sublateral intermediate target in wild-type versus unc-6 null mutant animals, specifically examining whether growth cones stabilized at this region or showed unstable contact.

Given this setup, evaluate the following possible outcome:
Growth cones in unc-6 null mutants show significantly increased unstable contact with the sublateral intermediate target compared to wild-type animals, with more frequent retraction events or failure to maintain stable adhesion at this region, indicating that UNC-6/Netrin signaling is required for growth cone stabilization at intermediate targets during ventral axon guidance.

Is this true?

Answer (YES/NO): YES